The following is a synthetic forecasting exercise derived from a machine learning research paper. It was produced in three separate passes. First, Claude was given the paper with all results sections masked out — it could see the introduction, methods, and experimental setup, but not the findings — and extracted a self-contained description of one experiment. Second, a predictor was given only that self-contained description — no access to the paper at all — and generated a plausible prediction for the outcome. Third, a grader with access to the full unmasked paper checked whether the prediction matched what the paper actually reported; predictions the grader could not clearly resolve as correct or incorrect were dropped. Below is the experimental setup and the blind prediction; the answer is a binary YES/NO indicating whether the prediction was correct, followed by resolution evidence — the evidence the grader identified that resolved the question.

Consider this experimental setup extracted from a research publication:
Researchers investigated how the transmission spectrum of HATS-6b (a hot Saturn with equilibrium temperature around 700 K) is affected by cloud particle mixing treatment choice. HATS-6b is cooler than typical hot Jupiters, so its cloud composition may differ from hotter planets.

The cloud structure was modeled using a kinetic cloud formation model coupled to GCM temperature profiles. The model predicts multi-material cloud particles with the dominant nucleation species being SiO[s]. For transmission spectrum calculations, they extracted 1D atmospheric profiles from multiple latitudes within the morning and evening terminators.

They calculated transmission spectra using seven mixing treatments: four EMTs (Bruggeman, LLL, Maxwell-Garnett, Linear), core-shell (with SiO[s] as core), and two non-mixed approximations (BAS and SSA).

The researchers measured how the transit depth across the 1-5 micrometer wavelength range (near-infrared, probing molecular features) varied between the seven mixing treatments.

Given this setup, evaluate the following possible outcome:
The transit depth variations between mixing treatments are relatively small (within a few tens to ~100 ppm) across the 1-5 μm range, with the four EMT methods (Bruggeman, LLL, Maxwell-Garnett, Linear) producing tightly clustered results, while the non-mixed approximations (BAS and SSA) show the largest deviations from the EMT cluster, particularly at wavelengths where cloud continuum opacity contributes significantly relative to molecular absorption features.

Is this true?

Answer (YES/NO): NO